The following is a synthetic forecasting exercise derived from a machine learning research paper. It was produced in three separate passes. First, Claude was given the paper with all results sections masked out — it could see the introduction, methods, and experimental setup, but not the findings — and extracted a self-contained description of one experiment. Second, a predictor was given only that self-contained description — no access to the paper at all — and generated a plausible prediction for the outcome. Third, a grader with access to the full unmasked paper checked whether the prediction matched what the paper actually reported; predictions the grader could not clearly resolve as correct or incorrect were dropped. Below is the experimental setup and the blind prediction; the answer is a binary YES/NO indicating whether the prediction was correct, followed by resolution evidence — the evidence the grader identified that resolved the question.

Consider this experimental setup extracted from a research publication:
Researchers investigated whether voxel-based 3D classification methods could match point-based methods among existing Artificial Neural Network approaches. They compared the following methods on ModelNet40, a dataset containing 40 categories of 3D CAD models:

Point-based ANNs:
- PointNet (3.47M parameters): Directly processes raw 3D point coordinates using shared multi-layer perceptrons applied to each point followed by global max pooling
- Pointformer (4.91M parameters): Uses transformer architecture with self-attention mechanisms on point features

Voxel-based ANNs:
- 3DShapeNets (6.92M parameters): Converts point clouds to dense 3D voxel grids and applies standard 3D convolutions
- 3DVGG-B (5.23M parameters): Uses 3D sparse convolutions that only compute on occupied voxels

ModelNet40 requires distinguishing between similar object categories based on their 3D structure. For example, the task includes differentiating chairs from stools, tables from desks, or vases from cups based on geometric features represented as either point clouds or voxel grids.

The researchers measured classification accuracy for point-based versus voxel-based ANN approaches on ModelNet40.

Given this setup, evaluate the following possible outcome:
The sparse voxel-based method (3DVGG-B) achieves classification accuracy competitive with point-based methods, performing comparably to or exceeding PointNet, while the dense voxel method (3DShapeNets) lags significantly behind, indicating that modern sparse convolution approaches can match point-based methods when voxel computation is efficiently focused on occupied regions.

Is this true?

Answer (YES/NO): NO